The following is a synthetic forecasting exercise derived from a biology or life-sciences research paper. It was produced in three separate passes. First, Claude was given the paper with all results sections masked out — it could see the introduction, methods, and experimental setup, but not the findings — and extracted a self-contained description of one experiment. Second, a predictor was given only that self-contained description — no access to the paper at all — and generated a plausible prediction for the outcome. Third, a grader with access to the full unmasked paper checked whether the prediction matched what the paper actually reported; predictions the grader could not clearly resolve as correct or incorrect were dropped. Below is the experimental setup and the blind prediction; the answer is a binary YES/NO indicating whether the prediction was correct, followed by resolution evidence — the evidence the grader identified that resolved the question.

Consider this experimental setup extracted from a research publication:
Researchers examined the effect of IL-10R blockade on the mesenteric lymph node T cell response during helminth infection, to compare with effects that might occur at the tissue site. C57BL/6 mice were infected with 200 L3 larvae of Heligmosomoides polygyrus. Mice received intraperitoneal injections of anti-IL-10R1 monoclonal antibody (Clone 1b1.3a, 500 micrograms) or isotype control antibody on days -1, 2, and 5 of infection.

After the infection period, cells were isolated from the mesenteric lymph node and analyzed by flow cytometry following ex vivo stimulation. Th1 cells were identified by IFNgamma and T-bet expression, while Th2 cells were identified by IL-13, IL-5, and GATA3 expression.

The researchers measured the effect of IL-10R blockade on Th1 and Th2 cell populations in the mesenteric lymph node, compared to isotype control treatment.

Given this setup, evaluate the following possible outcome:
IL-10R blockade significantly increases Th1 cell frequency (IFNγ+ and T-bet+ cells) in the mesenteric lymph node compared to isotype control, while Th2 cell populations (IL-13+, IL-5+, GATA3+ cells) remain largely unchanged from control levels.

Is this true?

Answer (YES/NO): NO